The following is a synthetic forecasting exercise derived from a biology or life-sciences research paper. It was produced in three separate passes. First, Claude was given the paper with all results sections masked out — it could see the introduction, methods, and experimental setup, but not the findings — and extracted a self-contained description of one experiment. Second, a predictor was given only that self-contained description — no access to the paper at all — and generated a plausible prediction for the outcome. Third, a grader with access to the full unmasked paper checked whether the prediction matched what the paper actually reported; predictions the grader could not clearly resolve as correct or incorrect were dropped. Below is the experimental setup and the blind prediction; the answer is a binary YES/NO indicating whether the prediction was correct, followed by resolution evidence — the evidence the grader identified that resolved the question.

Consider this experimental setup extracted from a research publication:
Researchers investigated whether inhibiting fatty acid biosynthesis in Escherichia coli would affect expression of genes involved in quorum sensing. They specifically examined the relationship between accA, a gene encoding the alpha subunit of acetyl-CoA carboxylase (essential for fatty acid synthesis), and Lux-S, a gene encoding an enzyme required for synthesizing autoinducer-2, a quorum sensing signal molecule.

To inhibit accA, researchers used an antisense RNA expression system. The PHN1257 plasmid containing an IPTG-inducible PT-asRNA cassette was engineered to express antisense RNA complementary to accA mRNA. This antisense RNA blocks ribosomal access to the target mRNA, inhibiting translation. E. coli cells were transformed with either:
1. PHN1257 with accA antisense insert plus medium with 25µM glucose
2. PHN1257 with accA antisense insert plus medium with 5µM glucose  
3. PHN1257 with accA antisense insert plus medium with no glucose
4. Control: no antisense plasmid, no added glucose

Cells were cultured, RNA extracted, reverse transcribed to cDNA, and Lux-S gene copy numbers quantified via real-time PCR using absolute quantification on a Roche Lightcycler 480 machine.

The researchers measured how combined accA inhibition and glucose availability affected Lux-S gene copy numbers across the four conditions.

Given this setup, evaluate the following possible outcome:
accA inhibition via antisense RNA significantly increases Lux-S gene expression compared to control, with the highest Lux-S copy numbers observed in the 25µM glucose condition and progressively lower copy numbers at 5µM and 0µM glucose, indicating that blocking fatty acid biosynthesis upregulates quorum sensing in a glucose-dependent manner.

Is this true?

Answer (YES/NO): NO